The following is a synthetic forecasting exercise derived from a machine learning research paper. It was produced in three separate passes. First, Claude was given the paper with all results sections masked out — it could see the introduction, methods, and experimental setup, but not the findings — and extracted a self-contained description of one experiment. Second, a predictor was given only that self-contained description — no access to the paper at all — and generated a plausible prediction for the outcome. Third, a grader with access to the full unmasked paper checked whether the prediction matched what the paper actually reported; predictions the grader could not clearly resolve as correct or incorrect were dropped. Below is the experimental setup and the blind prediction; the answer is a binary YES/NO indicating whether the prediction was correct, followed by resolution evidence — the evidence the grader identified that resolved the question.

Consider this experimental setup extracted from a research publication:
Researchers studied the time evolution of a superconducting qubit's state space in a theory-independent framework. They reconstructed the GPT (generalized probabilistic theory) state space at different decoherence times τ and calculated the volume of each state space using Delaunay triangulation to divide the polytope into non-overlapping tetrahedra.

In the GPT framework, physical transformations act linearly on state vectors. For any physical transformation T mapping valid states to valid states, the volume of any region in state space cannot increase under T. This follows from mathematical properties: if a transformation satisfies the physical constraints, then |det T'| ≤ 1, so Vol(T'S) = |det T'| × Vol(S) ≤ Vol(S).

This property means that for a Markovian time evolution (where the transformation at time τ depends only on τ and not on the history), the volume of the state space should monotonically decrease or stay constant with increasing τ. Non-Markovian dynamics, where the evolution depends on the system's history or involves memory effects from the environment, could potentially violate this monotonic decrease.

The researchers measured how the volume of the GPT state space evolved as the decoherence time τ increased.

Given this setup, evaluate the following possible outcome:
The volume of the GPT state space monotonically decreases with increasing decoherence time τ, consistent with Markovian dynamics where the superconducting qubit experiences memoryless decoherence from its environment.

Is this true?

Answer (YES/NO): NO